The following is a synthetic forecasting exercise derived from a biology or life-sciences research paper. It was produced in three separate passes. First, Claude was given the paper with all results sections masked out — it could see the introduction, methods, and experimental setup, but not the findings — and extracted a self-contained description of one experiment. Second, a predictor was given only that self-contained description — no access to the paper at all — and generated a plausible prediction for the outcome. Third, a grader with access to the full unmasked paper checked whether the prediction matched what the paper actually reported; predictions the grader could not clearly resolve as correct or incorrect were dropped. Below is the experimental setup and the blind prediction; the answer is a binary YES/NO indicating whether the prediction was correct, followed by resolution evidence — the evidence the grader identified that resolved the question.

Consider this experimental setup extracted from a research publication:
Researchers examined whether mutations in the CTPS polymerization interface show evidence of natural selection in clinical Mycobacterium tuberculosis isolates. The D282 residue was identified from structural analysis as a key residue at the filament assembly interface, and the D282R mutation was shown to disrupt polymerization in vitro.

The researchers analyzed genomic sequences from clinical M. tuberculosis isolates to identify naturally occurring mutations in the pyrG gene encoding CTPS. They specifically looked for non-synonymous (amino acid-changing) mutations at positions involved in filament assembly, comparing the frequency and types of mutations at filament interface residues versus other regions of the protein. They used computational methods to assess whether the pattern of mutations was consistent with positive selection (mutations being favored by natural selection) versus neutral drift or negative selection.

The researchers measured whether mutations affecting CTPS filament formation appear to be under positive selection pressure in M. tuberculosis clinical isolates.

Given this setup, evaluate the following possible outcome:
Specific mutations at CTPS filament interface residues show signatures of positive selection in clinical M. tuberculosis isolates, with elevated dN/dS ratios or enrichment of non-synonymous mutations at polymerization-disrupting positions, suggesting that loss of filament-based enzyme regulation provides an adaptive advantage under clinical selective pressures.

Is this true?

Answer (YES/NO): YES